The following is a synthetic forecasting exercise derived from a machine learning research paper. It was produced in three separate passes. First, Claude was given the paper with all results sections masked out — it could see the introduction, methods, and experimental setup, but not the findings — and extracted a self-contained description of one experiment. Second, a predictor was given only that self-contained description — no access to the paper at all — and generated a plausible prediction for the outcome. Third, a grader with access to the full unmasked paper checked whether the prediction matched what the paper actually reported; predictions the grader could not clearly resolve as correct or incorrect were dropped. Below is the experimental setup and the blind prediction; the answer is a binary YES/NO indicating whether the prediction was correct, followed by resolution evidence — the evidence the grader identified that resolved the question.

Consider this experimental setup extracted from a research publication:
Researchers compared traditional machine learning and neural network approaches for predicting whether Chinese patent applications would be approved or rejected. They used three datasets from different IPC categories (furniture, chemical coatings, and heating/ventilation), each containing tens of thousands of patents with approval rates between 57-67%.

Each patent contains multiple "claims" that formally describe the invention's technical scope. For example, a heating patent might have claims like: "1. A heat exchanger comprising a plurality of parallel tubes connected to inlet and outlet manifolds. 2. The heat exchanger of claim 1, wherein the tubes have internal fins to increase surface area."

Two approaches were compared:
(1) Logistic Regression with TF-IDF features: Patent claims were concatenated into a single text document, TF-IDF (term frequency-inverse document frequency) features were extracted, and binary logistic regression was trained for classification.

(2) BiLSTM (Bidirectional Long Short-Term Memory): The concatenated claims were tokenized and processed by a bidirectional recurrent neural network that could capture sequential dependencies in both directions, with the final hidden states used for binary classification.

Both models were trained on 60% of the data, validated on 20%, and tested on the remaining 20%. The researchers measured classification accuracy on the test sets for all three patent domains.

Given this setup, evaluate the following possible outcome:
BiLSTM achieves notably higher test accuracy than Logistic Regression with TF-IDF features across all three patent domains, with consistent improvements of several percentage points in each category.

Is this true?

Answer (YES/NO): NO